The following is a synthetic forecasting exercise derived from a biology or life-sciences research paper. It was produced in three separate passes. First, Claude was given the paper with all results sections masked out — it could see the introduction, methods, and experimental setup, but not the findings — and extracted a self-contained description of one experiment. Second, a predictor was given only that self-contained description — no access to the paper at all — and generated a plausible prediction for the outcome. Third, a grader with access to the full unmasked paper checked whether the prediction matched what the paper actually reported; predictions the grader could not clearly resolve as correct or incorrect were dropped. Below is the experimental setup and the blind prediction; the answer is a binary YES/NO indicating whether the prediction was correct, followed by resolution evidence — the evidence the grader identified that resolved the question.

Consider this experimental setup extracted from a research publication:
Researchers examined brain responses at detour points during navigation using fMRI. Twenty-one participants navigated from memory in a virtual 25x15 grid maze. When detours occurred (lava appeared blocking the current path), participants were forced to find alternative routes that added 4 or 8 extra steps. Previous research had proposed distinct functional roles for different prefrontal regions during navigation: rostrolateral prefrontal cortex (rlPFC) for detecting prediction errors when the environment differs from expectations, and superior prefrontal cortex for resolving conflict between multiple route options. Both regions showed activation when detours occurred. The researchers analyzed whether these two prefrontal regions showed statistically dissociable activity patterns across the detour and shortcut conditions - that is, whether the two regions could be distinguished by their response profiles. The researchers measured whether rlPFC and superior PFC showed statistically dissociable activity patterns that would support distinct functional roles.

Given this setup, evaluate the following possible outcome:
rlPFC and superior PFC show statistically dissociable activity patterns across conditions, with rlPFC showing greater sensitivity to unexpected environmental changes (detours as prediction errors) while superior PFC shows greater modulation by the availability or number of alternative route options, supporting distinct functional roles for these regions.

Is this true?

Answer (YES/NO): NO